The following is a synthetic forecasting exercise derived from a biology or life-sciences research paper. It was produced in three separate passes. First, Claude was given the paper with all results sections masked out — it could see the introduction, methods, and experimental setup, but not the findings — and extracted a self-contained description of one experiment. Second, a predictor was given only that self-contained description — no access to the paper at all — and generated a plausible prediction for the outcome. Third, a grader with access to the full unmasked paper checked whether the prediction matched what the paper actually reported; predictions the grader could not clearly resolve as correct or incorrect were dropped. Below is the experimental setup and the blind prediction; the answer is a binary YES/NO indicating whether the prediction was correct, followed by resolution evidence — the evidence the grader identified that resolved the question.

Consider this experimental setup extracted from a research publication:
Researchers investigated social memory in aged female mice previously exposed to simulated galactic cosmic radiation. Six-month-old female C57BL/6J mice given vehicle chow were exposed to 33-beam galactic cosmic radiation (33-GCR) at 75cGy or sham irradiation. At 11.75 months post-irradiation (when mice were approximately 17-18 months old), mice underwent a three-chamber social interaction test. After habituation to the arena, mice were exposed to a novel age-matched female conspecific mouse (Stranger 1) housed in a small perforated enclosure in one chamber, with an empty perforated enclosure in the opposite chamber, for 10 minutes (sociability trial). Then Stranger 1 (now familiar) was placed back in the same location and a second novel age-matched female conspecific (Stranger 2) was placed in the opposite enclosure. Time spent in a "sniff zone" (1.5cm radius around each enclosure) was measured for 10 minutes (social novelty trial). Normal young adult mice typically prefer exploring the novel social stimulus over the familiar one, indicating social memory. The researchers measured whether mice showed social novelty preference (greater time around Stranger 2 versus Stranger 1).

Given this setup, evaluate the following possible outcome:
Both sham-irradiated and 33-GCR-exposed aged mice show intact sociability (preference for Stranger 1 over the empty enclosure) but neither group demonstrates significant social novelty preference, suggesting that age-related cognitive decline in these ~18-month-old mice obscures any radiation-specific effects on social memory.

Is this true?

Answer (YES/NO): YES